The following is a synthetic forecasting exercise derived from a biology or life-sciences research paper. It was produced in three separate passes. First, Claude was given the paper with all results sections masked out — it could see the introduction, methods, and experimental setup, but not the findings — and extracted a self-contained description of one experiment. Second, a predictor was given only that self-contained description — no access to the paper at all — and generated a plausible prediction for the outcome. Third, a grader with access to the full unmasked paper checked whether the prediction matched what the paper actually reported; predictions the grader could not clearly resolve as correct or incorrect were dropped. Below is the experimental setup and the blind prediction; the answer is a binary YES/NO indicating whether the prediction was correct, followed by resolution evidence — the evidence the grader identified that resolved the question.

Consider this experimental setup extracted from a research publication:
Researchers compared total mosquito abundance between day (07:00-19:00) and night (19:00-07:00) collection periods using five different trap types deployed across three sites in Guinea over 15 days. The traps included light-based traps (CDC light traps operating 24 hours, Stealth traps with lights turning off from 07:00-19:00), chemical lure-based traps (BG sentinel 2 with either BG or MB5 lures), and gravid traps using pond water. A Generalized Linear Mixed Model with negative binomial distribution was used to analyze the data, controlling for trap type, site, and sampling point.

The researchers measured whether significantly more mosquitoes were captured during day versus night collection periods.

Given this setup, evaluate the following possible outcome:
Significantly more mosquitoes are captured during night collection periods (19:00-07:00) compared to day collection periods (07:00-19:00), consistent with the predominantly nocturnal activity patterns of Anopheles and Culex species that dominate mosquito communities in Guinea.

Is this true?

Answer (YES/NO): YES